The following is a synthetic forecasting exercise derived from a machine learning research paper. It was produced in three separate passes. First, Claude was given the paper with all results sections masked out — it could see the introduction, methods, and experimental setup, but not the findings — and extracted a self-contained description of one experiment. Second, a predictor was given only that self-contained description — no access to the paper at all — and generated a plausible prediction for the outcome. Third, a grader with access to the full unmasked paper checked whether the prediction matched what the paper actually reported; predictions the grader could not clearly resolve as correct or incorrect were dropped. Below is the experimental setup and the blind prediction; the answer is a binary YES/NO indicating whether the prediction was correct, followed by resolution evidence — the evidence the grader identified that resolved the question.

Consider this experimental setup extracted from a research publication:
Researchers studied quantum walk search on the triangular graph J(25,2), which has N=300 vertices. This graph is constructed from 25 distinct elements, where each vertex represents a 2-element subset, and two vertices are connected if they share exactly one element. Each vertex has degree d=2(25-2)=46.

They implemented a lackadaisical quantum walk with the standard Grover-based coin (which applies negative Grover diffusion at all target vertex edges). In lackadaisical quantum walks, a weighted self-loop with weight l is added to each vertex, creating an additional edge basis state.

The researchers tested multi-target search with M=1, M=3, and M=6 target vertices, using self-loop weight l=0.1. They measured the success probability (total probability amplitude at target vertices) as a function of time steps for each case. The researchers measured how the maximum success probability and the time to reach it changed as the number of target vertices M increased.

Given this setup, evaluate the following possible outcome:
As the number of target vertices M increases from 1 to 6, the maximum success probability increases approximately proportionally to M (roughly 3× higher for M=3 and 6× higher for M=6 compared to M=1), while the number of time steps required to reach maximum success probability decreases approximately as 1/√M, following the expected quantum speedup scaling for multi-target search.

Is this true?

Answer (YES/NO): NO